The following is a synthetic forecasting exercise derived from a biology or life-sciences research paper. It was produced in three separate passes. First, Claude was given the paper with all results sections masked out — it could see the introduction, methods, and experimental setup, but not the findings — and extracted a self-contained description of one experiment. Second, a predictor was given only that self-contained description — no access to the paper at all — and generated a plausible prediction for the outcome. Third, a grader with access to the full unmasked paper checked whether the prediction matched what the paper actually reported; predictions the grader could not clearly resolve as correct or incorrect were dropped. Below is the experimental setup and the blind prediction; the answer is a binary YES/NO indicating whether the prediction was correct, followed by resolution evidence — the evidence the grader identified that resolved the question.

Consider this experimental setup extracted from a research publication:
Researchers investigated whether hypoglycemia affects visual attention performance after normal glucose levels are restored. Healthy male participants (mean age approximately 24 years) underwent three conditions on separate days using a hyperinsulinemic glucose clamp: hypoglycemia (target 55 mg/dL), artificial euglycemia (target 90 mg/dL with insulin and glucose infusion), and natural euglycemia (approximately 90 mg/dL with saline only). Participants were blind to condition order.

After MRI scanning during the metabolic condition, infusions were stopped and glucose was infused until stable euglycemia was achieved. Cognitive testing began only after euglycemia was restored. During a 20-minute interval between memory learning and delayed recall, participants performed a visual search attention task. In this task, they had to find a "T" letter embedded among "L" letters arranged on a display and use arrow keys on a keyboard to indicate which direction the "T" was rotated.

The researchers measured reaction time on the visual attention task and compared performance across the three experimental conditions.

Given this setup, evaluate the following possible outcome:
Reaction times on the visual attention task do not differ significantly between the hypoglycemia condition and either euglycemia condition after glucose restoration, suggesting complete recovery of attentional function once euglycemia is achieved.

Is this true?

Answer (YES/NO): YES